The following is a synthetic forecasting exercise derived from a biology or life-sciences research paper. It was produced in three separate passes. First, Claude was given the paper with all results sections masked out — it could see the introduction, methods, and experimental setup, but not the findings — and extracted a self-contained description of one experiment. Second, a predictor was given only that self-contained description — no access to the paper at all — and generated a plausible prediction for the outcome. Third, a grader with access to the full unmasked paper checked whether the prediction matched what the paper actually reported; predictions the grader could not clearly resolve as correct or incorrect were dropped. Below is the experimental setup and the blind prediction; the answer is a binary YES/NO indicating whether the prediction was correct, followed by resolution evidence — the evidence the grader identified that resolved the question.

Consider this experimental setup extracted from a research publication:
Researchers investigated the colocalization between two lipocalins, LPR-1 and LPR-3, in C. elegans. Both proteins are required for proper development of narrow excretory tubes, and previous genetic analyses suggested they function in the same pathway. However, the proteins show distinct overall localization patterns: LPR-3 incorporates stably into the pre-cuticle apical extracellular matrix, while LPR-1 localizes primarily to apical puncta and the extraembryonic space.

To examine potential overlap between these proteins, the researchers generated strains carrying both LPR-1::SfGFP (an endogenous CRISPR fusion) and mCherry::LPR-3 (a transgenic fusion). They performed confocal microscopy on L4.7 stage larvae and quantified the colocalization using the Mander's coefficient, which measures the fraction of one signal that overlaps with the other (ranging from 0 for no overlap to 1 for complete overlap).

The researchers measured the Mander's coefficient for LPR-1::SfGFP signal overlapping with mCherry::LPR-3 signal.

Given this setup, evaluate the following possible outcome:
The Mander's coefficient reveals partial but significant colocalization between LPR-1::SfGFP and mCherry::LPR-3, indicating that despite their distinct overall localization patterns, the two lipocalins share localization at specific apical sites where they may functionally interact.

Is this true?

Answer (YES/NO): YES